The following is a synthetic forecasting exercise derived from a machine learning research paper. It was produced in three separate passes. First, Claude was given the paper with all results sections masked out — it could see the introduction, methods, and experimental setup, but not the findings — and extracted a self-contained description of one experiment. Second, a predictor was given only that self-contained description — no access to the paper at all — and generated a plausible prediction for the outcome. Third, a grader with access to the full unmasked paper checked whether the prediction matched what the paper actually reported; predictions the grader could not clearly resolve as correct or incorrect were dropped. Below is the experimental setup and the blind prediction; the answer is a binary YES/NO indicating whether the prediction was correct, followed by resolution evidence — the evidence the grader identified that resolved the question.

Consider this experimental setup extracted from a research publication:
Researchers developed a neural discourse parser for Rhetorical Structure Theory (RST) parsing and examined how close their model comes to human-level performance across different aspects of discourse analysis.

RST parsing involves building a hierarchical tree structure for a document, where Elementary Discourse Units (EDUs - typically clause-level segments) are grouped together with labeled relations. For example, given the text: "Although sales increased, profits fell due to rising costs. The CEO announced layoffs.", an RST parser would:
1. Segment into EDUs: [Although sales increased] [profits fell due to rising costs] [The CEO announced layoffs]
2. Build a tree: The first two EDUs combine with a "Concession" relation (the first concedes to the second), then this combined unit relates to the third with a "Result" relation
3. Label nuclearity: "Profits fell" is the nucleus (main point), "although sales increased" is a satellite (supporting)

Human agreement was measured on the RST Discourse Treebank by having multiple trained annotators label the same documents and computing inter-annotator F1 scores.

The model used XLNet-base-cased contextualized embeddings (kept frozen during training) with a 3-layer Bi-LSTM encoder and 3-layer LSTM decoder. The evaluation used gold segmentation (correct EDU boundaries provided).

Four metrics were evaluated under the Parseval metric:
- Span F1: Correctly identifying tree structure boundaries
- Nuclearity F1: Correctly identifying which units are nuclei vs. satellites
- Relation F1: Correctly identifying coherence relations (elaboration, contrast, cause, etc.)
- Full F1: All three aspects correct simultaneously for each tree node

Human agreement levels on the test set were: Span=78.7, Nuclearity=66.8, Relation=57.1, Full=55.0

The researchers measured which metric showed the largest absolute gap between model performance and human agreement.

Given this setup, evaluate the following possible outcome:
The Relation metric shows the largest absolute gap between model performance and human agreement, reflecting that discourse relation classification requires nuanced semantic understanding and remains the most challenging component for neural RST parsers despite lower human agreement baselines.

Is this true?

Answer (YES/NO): YES